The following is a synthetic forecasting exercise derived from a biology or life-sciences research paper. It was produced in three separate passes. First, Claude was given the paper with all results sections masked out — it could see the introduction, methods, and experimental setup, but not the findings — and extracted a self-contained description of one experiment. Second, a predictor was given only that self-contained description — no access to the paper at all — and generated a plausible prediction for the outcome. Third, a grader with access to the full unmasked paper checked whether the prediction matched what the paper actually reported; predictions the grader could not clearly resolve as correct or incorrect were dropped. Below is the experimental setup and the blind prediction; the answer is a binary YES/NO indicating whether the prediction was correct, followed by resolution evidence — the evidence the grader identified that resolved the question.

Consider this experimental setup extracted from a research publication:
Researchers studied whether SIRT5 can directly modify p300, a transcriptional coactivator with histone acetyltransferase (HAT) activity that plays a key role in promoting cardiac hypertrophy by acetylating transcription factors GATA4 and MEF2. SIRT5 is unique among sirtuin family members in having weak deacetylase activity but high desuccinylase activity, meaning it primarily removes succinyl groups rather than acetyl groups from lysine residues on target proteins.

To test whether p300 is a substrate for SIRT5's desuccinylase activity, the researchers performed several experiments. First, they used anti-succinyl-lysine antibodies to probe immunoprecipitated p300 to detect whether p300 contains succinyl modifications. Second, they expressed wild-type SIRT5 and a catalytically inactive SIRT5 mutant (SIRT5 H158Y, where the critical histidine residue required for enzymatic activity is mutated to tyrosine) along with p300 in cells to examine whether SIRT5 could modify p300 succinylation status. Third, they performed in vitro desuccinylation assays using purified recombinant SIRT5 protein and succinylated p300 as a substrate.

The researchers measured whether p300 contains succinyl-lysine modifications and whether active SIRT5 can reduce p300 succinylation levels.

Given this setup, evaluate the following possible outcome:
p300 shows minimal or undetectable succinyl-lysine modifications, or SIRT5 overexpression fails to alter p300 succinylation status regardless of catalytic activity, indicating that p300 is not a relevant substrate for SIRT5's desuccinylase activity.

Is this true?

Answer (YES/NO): NO